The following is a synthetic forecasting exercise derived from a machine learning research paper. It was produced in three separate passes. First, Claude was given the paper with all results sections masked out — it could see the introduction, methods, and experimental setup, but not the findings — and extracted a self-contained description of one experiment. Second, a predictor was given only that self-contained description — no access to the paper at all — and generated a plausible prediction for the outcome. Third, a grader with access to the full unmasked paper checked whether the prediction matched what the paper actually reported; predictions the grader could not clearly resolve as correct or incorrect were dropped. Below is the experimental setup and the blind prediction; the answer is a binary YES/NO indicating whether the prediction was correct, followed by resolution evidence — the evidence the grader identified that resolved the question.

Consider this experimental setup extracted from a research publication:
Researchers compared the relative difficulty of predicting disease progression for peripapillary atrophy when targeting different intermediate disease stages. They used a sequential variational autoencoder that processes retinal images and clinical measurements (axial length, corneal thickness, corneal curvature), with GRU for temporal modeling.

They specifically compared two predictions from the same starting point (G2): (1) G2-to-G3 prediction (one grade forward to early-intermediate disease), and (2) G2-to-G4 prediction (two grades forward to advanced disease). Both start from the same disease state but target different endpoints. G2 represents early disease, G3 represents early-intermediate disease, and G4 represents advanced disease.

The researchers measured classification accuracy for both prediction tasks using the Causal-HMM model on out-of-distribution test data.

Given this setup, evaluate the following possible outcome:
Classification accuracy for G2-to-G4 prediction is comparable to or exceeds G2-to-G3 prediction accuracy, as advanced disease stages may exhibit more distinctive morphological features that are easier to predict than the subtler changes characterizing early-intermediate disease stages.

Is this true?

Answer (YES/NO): YES